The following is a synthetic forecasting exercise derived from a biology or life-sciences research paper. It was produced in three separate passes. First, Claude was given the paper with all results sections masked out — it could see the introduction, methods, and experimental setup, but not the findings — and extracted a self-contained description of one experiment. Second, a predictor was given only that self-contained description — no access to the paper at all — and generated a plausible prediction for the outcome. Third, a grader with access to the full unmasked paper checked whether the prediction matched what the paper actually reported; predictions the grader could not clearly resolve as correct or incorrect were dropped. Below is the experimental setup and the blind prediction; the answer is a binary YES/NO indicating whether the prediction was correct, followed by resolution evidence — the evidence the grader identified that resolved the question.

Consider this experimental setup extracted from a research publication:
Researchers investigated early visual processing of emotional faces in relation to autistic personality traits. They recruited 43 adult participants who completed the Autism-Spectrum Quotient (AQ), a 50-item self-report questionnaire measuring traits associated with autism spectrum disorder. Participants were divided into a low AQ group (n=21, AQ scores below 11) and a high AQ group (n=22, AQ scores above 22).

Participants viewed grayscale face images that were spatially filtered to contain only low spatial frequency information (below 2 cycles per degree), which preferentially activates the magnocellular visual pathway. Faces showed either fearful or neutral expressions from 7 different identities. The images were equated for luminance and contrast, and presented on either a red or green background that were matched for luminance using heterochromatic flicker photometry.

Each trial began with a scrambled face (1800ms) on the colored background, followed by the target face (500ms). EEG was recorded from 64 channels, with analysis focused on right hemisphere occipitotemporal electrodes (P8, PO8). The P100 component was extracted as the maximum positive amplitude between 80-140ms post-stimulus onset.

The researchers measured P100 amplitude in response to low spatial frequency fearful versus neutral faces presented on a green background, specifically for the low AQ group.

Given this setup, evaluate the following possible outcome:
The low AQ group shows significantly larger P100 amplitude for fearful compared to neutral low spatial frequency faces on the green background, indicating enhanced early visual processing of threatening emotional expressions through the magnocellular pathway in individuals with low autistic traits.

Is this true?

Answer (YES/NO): YES